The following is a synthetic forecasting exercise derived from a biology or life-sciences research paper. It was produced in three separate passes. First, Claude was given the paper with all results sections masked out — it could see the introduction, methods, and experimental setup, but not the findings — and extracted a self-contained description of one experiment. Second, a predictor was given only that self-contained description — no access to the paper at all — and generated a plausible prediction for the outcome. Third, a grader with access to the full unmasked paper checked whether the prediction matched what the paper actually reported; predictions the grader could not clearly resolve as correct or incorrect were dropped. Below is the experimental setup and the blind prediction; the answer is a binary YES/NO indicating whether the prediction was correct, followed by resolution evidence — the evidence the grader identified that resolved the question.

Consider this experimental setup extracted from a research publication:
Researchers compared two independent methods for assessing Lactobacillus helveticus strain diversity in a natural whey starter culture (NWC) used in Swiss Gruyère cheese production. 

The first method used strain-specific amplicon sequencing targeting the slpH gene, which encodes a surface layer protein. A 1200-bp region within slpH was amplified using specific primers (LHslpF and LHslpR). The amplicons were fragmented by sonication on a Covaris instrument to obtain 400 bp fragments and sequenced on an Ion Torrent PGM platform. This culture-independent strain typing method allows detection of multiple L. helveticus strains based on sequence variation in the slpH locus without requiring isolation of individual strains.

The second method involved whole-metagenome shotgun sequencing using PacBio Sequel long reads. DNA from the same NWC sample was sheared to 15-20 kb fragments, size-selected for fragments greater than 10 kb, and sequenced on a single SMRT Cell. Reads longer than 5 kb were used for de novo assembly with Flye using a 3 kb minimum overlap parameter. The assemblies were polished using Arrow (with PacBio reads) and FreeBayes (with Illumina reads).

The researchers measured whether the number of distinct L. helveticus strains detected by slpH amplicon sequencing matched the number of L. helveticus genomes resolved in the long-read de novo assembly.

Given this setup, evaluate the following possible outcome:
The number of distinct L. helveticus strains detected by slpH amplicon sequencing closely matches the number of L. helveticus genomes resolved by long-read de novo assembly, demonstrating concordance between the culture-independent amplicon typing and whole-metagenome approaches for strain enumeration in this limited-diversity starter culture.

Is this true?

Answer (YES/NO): YES